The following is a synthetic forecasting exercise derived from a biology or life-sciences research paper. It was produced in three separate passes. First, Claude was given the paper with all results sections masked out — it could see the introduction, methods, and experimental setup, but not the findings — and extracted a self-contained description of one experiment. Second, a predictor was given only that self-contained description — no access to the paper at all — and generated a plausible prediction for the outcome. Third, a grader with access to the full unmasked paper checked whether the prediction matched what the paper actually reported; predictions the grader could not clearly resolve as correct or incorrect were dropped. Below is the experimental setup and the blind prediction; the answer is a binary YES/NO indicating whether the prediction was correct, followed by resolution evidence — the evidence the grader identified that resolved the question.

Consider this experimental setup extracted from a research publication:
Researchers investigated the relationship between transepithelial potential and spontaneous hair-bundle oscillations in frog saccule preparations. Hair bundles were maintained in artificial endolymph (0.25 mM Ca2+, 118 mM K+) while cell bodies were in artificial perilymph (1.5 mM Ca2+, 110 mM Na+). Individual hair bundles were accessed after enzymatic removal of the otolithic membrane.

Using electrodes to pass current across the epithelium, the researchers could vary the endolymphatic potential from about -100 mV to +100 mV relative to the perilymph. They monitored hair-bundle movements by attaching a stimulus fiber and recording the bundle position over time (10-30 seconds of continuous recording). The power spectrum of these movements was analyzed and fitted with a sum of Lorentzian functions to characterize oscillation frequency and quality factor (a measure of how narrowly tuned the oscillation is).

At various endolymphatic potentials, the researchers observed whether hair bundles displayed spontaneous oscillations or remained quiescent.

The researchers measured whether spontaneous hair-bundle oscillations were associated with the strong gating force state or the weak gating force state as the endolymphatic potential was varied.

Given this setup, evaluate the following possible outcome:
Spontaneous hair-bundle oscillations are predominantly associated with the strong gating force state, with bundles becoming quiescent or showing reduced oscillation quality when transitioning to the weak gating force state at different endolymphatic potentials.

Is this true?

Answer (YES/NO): YES